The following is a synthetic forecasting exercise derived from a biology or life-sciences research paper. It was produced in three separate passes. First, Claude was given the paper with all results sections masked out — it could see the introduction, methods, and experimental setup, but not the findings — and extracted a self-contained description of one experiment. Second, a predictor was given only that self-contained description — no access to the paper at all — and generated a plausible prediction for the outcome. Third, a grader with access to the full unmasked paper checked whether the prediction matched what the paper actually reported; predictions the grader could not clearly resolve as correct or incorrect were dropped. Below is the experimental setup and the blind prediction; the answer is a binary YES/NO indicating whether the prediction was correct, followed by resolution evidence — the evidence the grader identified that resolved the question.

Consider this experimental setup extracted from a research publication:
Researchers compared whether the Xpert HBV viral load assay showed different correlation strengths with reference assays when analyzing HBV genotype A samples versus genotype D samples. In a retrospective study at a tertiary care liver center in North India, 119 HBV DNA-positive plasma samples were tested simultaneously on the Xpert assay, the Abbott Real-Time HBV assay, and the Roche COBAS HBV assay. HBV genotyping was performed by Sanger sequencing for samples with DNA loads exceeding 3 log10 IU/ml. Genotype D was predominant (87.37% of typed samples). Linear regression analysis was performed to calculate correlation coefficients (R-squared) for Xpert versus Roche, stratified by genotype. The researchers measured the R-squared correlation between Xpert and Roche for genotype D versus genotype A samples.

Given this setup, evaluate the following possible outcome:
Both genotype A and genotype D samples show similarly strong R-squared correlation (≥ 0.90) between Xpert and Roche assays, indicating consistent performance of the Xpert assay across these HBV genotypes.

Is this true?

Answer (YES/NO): NO